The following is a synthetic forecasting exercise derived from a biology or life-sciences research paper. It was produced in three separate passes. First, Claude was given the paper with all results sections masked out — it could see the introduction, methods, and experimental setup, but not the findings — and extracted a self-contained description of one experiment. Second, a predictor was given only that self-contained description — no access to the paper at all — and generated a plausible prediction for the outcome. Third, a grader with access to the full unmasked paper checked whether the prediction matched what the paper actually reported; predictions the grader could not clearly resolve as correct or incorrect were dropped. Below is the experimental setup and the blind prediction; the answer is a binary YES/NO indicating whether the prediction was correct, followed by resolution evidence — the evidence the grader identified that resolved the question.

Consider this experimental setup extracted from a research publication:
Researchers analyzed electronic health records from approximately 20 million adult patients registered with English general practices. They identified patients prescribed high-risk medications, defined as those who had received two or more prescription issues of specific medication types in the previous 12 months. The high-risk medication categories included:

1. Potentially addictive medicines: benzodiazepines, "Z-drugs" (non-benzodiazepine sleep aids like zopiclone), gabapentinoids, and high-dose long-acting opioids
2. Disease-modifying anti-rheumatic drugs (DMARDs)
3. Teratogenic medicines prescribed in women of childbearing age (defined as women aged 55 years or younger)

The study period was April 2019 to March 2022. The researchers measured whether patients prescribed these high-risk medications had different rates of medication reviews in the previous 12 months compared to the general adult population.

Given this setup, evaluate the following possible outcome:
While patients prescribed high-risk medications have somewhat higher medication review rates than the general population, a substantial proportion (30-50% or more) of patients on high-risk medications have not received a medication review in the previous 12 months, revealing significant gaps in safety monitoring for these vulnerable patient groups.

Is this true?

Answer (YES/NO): NO